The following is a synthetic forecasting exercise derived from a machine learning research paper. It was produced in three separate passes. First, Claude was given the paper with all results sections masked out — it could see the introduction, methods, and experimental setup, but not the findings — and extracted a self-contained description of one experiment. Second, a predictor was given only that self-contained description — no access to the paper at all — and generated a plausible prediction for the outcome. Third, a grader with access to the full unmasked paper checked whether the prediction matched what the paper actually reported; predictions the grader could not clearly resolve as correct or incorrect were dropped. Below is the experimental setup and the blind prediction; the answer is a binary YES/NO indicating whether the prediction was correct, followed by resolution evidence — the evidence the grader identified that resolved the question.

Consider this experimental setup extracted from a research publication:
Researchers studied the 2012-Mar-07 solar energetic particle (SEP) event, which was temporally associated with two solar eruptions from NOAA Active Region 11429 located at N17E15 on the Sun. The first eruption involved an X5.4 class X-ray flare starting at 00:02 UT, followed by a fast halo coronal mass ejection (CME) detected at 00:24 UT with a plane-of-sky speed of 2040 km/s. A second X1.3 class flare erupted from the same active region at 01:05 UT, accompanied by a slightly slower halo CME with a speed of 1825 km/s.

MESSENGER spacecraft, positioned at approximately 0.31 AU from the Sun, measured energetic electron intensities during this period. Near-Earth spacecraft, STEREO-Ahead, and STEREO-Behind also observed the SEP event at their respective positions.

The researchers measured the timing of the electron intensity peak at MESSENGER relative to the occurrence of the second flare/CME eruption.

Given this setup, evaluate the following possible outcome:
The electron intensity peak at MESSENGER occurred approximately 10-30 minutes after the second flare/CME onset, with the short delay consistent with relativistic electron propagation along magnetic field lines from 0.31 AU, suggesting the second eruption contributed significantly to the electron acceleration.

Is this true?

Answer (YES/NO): NO